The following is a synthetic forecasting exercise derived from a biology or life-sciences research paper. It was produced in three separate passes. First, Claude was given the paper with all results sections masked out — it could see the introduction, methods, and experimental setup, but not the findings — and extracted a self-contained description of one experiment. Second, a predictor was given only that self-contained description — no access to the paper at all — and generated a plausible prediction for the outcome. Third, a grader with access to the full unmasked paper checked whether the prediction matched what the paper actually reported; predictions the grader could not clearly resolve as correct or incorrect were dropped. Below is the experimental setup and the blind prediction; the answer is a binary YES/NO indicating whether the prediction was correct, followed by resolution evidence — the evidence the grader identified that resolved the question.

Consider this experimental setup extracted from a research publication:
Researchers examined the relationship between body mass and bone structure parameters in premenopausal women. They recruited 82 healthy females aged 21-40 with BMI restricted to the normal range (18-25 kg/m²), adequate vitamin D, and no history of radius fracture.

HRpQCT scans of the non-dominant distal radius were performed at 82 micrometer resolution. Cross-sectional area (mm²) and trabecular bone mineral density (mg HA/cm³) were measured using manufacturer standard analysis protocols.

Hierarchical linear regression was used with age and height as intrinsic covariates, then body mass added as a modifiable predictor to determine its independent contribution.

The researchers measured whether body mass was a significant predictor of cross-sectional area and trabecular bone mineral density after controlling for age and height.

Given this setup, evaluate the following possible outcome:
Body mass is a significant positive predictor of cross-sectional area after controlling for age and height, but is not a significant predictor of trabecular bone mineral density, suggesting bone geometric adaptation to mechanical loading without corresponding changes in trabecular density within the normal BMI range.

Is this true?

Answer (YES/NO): NO